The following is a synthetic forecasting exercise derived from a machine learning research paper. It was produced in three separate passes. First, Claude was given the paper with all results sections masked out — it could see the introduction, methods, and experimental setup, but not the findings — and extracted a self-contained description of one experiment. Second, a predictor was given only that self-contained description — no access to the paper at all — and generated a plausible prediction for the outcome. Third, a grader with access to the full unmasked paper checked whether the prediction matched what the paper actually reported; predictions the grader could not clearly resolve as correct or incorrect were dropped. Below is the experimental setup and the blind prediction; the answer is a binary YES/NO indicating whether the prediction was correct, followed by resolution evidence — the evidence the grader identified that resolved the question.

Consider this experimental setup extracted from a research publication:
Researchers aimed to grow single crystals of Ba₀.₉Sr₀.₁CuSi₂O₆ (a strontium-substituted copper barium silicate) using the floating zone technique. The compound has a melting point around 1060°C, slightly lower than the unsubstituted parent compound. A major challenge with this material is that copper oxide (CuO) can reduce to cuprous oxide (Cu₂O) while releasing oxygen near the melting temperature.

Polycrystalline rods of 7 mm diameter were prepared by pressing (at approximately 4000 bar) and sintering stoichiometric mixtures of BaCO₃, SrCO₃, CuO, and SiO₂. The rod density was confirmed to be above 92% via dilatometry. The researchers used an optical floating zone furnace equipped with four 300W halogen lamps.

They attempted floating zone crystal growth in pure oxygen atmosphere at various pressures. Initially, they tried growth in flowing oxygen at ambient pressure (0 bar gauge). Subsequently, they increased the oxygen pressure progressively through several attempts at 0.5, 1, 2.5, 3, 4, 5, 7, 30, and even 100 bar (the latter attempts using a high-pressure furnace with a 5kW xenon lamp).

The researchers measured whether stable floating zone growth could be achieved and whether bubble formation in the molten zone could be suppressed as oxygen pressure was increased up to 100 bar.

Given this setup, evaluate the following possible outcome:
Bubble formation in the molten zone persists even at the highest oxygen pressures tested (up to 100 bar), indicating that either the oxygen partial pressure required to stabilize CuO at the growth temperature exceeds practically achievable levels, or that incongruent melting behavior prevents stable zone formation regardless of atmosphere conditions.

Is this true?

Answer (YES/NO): YES